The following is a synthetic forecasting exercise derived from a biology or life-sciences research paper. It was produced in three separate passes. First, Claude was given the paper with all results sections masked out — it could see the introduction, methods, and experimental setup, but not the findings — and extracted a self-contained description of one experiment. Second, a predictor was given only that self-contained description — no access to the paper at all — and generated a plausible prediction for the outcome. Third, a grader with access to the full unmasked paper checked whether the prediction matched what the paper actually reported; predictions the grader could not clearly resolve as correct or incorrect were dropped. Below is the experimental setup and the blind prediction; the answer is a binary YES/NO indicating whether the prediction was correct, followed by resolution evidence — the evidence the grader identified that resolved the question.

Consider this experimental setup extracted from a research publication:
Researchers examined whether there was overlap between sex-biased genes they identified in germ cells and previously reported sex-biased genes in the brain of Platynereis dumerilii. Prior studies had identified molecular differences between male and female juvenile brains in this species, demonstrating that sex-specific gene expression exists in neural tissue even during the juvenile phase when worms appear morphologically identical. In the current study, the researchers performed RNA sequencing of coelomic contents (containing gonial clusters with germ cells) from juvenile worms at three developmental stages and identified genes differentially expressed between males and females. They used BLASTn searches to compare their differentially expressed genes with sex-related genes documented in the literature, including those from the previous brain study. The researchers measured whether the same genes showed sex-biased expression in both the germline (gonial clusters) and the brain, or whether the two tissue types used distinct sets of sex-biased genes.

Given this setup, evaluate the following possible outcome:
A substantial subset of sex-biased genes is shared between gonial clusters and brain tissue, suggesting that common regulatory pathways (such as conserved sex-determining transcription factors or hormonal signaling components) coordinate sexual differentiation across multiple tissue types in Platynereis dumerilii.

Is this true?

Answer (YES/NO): NO